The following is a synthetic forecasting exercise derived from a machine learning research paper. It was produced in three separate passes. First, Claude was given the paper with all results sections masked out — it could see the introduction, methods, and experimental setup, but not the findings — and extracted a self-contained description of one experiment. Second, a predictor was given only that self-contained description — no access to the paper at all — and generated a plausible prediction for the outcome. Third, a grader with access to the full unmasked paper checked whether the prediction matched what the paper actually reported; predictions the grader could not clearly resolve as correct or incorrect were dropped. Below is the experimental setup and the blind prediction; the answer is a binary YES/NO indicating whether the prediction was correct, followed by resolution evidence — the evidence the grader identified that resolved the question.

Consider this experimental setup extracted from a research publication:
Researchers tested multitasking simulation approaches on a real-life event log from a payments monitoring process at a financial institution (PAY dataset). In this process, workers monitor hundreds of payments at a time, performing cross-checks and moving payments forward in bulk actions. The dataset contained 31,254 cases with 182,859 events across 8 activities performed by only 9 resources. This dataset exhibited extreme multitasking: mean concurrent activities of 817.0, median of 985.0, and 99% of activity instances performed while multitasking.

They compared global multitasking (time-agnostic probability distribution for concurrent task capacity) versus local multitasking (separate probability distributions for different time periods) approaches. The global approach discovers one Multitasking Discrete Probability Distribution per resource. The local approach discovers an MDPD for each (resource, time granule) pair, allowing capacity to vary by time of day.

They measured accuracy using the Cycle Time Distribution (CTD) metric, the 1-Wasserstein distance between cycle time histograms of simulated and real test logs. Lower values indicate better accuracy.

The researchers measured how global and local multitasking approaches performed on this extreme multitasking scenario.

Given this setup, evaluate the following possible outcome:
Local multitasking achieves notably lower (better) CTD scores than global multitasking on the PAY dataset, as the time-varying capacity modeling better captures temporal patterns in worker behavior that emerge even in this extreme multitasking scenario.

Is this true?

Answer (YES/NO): NO